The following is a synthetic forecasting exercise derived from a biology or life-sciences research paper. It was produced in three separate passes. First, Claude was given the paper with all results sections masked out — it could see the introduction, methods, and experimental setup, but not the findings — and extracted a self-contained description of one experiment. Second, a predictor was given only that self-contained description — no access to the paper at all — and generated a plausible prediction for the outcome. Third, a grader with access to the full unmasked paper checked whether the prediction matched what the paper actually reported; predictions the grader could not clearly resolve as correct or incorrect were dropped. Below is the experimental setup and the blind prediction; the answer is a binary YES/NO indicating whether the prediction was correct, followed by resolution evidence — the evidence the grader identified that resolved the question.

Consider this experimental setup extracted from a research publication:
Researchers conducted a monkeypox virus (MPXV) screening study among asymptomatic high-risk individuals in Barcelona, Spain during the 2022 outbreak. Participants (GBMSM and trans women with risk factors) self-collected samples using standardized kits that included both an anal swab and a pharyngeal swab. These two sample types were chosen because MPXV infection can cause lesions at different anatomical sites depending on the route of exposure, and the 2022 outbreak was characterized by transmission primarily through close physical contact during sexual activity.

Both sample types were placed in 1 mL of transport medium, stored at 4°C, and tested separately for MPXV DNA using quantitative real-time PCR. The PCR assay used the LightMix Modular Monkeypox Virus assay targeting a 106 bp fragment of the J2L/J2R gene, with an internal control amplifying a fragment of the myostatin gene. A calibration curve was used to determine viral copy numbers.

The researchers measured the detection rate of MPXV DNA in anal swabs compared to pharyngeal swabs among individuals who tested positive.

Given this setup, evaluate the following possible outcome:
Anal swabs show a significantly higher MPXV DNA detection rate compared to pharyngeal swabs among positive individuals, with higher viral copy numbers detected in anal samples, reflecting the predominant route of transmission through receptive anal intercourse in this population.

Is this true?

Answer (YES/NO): NO